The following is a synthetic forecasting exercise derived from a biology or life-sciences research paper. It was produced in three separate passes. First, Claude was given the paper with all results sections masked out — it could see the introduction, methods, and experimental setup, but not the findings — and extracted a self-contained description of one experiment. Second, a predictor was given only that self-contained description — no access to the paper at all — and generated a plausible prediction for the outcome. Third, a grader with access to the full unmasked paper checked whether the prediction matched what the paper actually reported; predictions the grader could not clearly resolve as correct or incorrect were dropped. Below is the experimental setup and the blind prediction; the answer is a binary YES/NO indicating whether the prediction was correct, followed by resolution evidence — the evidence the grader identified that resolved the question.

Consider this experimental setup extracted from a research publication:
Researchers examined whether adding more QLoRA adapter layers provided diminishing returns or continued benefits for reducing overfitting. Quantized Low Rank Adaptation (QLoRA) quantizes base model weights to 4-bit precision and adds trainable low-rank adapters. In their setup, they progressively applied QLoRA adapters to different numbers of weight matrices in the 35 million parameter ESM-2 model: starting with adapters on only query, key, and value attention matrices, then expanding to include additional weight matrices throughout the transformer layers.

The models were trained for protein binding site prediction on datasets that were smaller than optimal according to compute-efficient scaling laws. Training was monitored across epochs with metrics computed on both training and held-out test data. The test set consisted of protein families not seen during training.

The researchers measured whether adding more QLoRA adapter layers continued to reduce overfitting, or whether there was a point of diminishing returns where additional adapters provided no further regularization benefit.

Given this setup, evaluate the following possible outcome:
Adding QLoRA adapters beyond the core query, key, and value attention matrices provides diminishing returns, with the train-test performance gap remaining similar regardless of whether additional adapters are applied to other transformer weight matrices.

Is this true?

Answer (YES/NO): NO